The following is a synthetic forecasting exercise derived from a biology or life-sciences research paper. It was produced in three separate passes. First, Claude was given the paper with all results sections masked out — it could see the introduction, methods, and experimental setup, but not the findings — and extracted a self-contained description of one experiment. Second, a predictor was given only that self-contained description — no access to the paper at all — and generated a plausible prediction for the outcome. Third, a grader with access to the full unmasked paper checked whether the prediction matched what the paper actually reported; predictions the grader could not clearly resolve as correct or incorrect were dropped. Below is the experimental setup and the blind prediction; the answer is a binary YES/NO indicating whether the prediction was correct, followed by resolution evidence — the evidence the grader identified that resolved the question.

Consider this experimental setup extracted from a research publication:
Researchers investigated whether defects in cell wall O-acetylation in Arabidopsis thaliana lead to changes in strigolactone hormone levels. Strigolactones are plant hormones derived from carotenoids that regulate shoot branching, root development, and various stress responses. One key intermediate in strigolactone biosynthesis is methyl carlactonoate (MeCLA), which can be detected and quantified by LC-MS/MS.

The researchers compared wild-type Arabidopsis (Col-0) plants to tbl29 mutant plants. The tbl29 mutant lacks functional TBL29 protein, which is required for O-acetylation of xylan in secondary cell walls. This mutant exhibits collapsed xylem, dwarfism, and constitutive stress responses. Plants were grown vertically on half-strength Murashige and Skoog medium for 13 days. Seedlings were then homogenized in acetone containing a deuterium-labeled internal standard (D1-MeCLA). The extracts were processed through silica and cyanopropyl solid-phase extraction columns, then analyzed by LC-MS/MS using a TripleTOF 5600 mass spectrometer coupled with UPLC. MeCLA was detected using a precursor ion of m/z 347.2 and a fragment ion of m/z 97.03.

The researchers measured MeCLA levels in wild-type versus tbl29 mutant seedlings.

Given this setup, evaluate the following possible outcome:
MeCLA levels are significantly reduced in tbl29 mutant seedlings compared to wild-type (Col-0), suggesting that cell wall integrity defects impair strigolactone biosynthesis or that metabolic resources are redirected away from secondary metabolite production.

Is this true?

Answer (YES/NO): NO